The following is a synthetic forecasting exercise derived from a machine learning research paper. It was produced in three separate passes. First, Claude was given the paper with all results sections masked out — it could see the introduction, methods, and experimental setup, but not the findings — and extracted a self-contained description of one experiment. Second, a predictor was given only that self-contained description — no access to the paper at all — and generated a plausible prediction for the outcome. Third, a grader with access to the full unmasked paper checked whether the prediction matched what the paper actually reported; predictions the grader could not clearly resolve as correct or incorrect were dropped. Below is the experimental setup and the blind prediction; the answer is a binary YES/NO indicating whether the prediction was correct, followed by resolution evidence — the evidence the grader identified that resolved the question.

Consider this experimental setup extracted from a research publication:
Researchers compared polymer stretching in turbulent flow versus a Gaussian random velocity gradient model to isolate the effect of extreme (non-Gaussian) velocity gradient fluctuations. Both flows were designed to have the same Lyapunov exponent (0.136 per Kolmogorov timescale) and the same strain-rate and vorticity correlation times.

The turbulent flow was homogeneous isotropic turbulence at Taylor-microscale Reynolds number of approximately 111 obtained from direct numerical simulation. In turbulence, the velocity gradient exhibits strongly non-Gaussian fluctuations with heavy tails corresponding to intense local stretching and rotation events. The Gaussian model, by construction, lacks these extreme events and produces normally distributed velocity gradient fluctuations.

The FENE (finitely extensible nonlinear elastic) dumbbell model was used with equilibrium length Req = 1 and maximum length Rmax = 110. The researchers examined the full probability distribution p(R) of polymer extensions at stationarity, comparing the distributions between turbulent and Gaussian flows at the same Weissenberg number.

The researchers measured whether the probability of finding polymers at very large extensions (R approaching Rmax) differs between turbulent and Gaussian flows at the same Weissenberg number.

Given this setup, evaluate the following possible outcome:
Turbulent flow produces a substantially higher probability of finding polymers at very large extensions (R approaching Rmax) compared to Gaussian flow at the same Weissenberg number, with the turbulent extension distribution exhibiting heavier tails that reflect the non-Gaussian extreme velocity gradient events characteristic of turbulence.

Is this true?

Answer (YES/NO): NO